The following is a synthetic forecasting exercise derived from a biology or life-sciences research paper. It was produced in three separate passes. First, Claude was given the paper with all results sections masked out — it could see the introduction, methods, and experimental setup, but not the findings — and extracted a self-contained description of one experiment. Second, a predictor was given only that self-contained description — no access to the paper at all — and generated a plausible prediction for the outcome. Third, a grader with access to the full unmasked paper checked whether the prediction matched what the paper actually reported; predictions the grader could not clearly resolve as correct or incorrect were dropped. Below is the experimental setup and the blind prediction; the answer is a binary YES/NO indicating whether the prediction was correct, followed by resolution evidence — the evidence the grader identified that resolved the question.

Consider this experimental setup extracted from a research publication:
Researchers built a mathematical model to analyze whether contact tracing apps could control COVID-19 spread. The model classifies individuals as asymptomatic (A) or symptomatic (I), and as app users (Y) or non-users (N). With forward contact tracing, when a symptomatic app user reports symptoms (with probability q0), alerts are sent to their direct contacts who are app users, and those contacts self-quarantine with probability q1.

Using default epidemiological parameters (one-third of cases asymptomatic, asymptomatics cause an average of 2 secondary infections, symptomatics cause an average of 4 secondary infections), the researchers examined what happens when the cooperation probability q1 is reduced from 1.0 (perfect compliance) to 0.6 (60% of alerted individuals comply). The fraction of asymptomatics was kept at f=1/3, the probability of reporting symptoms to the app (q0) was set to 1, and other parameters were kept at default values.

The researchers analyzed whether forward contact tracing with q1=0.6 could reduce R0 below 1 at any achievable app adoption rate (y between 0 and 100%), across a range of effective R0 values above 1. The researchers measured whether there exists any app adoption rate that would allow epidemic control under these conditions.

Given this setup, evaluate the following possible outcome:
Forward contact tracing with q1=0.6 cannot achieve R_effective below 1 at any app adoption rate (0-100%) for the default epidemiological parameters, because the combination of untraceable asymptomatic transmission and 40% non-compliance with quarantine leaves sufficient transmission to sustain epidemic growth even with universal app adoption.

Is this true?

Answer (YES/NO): NO